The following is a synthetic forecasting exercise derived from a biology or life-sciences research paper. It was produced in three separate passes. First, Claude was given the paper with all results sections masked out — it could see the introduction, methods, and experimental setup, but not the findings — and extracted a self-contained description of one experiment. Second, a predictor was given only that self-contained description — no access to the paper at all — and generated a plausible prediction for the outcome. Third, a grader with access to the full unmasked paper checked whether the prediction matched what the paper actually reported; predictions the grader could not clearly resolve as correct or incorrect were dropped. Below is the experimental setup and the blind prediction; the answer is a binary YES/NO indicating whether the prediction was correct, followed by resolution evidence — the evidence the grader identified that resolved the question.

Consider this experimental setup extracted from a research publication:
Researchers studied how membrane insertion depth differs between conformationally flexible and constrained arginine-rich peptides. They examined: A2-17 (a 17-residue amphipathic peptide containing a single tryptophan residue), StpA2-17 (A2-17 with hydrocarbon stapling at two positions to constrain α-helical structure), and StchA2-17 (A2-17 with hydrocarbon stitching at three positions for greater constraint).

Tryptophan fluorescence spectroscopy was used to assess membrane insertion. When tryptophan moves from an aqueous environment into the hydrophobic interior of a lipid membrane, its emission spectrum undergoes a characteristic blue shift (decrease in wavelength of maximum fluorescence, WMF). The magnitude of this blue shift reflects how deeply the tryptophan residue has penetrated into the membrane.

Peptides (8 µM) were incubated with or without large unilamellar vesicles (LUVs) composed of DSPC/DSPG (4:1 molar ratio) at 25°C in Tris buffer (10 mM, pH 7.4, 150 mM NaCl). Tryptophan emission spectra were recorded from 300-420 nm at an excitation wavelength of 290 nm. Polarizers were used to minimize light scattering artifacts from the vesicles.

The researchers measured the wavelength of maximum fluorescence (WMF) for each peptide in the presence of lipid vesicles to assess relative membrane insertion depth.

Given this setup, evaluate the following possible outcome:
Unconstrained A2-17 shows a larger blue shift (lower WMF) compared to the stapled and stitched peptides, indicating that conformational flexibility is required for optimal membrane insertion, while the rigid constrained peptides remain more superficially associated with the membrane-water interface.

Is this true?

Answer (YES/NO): NO